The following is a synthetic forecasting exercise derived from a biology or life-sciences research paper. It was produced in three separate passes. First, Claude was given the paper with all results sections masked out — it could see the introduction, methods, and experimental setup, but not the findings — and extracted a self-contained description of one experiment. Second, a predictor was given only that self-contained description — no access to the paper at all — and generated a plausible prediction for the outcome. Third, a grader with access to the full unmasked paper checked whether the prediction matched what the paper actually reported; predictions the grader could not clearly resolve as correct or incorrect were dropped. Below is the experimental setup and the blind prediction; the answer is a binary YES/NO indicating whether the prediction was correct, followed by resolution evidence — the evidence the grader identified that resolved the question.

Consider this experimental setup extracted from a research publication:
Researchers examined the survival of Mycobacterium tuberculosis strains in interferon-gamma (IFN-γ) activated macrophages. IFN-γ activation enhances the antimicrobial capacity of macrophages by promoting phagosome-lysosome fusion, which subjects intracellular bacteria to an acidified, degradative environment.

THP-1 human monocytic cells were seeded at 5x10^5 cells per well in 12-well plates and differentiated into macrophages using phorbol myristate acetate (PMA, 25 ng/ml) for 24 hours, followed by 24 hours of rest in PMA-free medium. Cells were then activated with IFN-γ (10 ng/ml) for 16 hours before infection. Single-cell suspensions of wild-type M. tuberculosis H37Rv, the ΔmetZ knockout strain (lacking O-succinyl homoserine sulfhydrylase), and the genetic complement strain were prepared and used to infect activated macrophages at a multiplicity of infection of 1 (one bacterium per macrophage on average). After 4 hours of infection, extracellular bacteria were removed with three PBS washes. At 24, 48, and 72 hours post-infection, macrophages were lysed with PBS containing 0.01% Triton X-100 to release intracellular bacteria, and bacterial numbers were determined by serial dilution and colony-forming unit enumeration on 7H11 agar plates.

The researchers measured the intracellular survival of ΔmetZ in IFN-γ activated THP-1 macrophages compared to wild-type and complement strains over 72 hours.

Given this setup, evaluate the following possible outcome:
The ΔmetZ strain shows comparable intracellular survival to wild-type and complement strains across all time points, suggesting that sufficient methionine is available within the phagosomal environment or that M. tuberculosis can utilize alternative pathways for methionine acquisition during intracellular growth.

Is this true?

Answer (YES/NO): NO